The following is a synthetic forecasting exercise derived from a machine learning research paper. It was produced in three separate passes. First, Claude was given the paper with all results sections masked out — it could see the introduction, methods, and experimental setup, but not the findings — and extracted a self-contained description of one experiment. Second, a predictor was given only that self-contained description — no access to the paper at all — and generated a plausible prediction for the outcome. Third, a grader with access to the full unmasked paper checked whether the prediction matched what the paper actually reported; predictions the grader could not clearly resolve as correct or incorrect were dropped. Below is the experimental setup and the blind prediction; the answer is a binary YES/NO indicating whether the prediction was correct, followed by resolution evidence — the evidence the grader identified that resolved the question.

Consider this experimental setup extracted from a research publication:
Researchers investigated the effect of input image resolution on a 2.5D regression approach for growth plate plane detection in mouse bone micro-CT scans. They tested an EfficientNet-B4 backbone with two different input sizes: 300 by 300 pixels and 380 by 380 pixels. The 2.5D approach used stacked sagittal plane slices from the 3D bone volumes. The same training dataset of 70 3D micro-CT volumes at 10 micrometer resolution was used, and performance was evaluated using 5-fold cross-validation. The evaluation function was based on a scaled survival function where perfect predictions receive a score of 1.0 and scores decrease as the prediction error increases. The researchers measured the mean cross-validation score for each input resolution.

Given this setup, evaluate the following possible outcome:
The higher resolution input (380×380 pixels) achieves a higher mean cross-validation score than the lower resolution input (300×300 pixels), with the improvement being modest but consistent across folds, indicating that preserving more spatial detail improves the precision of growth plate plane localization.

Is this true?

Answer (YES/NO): NO